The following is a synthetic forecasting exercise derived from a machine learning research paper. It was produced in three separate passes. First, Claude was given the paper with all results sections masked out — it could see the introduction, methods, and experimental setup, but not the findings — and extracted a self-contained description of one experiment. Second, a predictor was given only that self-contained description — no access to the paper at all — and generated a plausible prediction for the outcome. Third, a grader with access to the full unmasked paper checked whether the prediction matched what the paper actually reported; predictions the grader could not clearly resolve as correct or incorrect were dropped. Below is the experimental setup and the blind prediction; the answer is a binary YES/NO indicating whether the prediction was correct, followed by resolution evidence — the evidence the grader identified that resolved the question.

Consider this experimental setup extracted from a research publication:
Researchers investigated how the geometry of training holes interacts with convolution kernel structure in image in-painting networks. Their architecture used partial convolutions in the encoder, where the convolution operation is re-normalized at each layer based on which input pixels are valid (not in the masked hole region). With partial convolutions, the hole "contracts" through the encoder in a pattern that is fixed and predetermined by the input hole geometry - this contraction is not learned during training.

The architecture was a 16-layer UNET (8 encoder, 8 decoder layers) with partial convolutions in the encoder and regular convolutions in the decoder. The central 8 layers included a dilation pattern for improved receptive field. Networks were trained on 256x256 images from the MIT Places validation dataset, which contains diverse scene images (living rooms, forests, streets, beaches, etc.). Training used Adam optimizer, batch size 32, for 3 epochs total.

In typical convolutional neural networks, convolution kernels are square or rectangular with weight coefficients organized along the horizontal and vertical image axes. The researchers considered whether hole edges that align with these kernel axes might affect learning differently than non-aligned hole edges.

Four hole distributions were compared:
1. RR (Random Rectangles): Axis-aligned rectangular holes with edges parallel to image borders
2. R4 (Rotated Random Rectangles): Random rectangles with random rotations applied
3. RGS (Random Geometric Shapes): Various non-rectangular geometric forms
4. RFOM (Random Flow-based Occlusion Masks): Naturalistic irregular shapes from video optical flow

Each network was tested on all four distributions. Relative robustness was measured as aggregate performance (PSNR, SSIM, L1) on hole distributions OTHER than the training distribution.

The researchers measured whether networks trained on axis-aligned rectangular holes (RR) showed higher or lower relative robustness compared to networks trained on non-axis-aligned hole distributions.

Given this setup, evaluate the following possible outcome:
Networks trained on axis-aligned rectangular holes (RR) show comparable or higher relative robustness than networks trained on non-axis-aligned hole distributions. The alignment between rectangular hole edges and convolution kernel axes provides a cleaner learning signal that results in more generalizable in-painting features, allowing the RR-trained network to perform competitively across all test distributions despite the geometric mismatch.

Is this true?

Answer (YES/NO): NO